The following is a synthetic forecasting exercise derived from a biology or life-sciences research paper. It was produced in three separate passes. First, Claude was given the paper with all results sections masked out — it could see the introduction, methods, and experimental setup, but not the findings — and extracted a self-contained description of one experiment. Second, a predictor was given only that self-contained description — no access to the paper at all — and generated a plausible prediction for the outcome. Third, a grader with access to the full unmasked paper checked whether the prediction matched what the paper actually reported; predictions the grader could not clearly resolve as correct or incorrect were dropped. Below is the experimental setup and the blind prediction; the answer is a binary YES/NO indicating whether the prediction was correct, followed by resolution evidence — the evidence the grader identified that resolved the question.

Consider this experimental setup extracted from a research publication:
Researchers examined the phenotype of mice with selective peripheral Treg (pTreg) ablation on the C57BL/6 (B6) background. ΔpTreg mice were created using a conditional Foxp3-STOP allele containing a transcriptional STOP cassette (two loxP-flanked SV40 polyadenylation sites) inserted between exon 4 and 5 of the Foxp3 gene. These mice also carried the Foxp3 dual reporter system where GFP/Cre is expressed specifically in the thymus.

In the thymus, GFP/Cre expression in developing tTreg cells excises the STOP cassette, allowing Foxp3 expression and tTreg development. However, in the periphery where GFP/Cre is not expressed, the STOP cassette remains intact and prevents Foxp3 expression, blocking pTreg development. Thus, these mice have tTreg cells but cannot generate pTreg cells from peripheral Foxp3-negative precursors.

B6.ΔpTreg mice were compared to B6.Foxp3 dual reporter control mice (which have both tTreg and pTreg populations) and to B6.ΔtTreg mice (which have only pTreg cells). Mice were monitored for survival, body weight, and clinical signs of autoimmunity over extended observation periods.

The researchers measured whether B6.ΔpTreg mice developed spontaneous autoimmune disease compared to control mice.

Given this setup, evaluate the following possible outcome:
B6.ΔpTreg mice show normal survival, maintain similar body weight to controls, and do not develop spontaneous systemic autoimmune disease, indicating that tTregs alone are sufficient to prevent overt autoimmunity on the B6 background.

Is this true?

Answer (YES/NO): YES